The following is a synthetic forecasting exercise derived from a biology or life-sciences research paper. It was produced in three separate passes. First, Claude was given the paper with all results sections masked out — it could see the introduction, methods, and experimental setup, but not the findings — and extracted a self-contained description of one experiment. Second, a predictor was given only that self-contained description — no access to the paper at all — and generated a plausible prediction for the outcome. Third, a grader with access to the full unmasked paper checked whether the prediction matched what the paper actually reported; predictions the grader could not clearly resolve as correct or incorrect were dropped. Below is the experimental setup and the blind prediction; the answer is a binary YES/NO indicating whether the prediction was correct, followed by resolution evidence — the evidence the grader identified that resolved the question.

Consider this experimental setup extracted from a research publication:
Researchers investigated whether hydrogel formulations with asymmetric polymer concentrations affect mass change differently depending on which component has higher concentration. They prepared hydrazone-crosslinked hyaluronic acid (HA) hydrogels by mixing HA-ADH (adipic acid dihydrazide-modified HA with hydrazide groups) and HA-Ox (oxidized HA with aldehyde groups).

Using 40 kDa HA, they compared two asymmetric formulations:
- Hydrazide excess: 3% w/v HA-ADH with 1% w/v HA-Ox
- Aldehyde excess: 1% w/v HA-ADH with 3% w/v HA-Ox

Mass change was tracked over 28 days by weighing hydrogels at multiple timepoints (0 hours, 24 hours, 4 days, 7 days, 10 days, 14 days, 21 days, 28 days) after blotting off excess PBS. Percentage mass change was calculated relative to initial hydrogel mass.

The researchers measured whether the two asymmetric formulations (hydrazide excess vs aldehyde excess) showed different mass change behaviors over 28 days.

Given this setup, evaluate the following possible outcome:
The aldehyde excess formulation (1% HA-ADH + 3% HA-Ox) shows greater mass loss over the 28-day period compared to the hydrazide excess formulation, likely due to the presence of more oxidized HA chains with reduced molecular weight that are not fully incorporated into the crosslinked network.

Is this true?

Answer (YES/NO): YES